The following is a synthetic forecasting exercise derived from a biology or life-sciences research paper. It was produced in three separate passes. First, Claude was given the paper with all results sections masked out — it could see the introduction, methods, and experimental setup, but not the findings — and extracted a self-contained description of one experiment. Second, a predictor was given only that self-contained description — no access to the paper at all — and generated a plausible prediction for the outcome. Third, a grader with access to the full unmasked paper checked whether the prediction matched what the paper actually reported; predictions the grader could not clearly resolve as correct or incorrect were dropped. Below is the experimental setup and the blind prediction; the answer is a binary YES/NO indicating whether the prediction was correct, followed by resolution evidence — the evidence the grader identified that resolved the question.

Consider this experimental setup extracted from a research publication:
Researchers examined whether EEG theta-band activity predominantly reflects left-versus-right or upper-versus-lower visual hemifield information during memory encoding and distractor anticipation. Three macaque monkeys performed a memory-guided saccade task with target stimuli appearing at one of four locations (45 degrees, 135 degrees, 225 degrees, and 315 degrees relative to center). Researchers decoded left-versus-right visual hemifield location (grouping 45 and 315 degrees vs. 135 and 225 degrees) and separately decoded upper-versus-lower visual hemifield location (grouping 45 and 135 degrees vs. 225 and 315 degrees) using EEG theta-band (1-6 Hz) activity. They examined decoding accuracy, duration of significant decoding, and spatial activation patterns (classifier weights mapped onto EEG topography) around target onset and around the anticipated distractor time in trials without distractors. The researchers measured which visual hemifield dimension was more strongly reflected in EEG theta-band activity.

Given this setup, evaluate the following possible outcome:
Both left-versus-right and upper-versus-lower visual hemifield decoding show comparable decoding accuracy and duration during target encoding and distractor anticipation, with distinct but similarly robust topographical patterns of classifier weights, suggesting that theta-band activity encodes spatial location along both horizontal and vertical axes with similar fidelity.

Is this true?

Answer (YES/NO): NO